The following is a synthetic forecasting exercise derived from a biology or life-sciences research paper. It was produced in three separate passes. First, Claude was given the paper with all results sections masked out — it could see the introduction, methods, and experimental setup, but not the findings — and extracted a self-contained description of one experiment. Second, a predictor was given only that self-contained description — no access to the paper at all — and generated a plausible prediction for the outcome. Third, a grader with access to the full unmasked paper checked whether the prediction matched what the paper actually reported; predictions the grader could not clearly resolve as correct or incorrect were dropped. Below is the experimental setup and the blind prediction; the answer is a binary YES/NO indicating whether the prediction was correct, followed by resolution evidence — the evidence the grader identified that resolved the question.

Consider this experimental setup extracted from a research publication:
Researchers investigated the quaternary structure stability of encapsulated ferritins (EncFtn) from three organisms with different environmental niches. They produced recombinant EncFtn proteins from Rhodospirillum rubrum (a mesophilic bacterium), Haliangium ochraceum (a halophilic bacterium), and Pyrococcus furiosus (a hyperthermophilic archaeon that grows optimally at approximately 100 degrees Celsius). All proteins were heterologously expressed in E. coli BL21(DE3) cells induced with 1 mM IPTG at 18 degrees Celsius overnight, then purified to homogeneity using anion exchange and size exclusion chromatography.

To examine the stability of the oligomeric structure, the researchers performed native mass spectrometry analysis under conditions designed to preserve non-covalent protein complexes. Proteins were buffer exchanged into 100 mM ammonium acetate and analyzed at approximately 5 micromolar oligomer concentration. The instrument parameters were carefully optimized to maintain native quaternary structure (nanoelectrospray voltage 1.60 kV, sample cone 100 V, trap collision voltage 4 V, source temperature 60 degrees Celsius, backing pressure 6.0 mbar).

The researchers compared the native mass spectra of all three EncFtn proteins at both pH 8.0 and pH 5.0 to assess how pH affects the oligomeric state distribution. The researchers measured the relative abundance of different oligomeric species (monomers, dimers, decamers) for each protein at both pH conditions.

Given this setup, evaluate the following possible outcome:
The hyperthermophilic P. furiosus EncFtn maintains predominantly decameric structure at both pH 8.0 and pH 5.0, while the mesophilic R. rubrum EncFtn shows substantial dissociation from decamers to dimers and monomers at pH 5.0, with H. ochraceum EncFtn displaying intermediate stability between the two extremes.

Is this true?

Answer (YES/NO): NO